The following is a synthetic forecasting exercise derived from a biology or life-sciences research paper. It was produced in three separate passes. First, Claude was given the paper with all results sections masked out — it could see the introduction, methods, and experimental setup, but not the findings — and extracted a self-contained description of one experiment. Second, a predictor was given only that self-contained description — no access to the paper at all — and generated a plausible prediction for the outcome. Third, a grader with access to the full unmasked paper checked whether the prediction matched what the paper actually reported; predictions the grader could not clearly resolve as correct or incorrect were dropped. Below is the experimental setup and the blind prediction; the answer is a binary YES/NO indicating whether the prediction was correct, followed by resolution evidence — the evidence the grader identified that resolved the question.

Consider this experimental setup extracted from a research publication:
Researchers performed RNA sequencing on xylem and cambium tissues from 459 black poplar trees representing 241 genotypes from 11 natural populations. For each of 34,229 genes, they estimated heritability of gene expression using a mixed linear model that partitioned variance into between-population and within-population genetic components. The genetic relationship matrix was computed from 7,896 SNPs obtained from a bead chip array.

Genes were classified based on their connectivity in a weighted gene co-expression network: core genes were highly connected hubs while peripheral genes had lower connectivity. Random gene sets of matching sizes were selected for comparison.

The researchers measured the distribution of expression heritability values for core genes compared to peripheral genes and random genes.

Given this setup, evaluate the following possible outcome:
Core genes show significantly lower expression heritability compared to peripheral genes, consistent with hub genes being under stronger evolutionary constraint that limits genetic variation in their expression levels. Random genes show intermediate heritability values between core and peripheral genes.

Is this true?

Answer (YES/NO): YES